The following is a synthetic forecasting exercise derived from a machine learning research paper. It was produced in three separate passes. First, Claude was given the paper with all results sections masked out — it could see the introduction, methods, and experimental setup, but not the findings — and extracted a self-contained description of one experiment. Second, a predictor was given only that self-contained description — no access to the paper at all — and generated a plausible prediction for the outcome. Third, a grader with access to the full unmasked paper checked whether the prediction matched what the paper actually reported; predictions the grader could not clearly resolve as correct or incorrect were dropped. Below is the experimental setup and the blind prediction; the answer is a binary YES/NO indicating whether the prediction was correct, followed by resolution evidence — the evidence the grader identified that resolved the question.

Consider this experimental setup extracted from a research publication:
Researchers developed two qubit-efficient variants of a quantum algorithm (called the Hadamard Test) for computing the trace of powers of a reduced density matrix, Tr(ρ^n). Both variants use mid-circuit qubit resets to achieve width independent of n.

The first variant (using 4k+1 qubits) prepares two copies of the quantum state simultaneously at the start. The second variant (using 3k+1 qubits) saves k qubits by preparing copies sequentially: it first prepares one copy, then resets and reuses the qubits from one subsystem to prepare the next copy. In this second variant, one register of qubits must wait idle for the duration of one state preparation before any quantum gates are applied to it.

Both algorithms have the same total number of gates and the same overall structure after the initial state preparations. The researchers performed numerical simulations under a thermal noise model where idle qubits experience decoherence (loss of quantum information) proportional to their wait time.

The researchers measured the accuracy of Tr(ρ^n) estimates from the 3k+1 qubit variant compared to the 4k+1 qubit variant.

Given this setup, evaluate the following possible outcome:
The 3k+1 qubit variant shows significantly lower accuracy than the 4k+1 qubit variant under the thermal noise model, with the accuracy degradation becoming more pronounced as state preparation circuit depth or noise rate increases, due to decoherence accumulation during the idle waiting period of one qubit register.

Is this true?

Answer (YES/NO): NO